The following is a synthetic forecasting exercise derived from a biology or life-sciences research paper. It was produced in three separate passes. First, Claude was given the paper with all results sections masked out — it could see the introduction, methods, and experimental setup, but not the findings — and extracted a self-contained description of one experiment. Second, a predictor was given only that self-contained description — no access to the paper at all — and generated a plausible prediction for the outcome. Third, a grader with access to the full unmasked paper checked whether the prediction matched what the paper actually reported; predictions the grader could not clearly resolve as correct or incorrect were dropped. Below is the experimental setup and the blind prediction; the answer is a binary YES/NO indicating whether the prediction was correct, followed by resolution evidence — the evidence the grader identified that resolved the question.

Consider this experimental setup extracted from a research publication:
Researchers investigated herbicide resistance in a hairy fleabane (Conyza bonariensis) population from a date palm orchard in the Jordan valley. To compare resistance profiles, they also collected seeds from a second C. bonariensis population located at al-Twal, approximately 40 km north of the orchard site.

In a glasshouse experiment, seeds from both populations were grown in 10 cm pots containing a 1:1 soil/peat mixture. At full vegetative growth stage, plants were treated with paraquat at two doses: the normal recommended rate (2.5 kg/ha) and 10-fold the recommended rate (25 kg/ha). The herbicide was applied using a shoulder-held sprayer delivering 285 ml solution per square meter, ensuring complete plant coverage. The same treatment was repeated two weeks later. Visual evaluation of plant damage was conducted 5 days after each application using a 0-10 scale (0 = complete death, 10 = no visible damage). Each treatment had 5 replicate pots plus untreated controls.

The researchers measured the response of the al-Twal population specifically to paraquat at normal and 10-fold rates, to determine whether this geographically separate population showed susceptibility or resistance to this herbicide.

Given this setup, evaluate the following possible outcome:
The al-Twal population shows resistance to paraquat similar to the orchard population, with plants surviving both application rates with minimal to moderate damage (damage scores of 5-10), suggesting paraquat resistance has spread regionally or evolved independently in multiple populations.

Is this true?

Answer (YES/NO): NO